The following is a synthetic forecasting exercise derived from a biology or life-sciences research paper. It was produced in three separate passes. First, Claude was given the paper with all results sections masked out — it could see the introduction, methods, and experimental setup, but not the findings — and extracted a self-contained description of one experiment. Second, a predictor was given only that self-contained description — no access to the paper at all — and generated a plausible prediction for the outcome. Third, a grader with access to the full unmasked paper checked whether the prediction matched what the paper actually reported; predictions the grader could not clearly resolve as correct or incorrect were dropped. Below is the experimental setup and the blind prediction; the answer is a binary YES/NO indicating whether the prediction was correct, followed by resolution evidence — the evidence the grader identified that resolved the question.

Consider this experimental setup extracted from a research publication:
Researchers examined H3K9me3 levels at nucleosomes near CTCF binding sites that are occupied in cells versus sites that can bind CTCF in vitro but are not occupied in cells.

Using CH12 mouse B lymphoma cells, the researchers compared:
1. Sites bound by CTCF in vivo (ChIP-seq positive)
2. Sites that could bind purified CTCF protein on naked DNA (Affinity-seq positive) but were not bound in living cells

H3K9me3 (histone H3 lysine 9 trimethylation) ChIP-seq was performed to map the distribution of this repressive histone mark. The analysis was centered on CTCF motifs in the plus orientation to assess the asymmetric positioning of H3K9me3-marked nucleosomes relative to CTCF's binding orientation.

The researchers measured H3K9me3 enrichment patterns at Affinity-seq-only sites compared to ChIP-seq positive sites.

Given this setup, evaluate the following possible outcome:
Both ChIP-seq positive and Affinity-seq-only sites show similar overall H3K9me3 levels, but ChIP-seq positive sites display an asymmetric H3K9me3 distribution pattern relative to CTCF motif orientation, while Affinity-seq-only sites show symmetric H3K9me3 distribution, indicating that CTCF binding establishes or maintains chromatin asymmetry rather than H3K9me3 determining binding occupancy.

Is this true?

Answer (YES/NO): NO